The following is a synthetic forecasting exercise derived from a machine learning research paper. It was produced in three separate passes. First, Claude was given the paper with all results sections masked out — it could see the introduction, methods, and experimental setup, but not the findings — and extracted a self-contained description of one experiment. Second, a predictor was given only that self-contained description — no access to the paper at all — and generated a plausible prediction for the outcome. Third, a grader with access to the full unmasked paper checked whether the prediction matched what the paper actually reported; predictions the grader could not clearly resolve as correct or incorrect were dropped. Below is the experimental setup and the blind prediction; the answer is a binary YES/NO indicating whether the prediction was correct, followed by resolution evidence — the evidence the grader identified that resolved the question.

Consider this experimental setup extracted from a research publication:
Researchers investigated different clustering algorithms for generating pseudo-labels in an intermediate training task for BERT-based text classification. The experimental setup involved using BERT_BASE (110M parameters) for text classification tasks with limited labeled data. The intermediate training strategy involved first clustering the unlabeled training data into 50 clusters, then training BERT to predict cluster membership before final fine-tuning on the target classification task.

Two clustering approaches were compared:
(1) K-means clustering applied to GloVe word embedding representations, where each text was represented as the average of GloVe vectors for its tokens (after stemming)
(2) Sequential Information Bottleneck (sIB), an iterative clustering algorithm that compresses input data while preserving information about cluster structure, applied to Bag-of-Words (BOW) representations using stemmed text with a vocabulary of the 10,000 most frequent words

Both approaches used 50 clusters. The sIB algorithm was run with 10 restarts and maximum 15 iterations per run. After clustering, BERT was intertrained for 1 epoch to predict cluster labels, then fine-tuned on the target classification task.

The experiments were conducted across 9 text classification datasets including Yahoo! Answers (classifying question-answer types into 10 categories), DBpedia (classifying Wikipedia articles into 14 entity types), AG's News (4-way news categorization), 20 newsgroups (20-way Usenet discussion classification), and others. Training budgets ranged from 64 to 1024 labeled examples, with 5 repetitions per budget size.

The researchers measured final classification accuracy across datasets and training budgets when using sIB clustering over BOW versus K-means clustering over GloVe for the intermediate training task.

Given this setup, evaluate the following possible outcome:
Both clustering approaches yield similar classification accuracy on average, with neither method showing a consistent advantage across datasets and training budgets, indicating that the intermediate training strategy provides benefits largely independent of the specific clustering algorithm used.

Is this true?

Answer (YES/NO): NO